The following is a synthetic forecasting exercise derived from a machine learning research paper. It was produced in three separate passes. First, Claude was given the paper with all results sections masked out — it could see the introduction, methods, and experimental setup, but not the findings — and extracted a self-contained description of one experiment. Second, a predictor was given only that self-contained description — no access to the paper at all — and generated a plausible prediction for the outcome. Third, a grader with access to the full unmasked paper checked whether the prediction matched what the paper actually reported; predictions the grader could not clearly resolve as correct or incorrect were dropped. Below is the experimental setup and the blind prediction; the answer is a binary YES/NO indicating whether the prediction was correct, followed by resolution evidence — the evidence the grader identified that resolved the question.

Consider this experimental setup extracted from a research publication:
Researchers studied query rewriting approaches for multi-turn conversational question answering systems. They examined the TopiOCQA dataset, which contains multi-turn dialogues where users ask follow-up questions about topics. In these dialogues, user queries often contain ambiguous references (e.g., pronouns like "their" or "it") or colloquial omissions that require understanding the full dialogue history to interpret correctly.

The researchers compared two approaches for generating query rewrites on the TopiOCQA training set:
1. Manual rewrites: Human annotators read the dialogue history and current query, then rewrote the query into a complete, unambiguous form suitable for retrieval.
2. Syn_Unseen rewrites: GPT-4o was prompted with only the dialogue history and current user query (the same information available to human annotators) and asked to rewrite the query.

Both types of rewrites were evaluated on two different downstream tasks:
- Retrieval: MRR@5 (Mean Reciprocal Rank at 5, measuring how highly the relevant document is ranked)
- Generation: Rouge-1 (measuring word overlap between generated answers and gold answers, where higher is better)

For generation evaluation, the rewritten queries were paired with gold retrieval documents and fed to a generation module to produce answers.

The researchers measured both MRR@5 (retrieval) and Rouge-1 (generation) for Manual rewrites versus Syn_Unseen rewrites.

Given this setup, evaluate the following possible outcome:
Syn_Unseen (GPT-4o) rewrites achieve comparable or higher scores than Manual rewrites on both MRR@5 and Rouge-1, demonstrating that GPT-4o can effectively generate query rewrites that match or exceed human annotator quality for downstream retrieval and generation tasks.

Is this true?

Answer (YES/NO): NO